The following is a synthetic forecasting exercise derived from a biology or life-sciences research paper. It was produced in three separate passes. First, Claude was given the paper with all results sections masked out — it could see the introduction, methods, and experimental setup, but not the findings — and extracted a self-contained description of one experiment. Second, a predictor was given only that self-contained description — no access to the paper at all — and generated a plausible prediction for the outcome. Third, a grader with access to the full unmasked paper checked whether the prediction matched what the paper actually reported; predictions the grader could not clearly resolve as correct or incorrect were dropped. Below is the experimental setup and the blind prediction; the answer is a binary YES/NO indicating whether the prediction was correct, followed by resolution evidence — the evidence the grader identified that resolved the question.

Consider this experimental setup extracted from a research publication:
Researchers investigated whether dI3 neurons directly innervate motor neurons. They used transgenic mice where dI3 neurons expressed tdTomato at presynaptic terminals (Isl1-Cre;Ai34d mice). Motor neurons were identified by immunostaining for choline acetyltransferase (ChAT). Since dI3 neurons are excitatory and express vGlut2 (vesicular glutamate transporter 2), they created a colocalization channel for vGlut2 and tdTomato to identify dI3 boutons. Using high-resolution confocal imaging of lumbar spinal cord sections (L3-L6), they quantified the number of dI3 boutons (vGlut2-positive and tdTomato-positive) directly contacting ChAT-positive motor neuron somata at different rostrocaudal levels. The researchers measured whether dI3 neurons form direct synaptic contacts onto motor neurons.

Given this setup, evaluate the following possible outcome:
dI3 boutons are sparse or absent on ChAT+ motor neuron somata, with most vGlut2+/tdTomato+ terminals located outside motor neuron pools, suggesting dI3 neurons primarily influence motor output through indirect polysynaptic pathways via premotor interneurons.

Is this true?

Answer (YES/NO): NO